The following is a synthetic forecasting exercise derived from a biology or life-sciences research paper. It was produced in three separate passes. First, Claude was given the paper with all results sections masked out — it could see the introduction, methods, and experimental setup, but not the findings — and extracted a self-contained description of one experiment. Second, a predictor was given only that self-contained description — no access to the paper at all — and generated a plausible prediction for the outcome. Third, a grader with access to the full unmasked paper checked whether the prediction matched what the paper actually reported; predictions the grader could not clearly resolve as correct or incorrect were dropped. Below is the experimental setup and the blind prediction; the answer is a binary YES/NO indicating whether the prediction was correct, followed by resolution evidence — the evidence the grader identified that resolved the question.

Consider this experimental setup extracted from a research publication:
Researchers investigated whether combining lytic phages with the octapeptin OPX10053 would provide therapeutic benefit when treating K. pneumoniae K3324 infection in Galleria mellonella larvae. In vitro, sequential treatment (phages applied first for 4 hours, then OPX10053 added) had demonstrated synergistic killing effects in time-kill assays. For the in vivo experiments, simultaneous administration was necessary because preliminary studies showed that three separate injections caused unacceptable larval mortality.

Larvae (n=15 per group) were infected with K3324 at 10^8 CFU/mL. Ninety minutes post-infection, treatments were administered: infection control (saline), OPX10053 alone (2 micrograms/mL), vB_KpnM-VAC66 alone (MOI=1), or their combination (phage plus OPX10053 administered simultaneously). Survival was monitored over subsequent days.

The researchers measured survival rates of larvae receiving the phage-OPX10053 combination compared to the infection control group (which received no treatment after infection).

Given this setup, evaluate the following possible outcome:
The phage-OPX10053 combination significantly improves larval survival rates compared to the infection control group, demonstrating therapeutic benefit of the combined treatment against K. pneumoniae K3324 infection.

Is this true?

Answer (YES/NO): NO